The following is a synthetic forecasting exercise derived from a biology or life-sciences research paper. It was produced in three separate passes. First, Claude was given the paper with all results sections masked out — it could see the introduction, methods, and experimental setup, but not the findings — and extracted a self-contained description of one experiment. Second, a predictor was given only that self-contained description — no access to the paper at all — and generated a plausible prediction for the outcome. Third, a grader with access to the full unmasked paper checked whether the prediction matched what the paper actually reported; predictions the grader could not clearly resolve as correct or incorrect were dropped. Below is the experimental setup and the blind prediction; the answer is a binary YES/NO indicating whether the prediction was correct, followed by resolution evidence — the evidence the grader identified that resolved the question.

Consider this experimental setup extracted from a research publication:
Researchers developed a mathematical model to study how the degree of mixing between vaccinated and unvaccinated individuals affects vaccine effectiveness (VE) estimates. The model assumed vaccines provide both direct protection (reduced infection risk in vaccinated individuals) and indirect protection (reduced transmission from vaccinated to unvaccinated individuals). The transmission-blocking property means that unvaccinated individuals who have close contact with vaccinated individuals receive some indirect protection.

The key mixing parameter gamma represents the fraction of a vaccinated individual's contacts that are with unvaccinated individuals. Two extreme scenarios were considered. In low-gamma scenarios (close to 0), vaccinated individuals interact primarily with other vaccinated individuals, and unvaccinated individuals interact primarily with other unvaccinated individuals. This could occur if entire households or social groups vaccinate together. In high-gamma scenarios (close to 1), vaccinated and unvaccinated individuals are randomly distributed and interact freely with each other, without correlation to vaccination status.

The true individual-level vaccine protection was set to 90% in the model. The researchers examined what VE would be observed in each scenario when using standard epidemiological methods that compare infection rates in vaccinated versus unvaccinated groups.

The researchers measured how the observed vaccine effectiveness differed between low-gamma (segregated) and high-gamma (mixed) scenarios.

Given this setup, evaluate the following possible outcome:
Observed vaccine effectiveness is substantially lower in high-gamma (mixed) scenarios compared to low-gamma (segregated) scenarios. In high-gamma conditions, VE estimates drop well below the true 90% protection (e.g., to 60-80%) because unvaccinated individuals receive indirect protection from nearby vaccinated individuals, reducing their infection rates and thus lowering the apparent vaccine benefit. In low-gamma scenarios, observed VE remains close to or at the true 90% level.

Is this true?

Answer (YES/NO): NO